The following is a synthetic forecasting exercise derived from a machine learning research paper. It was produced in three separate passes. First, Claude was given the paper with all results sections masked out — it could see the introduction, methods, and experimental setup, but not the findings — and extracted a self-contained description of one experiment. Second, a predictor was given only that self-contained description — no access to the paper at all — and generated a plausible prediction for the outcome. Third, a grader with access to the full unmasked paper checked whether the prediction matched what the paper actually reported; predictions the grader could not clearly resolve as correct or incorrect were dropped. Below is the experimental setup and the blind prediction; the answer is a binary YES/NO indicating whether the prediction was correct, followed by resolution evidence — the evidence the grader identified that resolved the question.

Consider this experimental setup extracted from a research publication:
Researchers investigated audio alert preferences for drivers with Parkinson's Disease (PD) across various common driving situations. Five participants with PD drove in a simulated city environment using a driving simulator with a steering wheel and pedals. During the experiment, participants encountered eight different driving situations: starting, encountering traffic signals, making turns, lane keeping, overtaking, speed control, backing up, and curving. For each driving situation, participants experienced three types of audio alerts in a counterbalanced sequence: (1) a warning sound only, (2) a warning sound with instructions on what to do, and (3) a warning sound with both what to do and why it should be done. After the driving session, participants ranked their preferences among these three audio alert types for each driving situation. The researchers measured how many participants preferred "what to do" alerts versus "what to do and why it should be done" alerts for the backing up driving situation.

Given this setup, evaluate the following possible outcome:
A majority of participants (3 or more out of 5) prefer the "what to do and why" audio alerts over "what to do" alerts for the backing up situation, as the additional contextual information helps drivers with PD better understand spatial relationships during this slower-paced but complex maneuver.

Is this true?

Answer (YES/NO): YES